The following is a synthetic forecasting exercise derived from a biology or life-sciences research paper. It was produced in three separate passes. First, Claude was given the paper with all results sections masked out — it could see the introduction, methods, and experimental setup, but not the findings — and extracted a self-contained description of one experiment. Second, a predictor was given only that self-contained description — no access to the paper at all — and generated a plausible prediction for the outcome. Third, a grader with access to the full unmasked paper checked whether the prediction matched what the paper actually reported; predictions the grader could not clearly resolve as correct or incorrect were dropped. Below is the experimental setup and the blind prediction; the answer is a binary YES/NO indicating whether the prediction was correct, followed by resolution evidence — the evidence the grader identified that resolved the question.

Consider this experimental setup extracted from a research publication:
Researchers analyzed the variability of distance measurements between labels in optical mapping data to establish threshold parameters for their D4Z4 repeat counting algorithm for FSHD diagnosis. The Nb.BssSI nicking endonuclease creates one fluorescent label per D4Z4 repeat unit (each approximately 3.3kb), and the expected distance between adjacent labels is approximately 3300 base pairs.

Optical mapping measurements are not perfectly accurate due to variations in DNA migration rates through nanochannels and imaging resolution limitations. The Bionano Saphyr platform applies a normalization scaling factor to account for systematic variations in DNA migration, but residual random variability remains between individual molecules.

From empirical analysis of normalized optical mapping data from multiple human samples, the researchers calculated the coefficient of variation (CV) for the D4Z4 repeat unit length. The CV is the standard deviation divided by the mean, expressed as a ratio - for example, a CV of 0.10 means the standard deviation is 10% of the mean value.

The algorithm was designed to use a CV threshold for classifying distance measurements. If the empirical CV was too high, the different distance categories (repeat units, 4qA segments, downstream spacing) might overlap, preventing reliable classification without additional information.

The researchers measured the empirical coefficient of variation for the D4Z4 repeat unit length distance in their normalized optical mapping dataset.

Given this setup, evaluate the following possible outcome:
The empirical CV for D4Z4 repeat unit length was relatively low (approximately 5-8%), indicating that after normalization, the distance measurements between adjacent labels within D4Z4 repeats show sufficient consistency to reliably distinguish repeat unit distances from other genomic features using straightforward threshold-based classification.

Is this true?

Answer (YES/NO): NO